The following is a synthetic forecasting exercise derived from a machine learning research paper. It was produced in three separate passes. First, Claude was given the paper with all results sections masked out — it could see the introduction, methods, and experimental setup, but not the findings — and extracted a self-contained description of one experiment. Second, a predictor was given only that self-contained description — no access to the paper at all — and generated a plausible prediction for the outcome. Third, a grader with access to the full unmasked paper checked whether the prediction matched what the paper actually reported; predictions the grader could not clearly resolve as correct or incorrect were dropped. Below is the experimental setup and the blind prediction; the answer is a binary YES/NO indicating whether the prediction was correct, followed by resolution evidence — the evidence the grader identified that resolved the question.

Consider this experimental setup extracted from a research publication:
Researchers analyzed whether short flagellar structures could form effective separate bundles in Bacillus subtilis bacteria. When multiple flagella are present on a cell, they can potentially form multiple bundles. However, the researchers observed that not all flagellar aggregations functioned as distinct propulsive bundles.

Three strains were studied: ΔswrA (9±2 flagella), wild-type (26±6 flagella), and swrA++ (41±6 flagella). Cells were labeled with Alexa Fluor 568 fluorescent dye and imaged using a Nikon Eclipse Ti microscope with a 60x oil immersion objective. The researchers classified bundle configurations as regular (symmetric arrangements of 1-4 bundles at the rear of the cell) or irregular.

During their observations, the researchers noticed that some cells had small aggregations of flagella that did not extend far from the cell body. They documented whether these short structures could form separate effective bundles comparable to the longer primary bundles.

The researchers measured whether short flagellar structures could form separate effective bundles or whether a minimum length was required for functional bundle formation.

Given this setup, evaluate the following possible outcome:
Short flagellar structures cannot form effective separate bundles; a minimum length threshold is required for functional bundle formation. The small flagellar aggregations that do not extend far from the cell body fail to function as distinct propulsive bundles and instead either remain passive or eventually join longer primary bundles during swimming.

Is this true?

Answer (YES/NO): YES